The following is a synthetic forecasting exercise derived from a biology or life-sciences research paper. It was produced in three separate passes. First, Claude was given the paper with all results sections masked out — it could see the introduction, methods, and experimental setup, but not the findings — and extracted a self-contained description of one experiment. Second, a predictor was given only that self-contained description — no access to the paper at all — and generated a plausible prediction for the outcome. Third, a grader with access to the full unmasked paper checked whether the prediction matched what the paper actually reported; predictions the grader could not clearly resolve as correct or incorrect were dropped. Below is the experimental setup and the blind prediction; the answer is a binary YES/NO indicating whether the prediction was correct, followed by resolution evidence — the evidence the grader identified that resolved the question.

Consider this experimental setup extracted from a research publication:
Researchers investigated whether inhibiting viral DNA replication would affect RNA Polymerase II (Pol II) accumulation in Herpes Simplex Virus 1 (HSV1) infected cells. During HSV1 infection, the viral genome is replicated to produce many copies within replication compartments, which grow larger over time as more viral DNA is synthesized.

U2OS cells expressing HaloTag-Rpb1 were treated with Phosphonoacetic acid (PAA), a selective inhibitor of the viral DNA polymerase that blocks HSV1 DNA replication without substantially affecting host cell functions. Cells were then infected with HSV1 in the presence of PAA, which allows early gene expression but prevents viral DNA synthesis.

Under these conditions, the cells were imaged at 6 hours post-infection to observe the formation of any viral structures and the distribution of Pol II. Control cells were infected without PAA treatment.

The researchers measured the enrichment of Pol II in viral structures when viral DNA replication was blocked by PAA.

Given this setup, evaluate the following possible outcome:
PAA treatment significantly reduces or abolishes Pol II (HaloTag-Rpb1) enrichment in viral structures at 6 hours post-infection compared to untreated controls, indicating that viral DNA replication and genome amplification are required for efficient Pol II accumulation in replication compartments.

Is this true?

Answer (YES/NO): YES